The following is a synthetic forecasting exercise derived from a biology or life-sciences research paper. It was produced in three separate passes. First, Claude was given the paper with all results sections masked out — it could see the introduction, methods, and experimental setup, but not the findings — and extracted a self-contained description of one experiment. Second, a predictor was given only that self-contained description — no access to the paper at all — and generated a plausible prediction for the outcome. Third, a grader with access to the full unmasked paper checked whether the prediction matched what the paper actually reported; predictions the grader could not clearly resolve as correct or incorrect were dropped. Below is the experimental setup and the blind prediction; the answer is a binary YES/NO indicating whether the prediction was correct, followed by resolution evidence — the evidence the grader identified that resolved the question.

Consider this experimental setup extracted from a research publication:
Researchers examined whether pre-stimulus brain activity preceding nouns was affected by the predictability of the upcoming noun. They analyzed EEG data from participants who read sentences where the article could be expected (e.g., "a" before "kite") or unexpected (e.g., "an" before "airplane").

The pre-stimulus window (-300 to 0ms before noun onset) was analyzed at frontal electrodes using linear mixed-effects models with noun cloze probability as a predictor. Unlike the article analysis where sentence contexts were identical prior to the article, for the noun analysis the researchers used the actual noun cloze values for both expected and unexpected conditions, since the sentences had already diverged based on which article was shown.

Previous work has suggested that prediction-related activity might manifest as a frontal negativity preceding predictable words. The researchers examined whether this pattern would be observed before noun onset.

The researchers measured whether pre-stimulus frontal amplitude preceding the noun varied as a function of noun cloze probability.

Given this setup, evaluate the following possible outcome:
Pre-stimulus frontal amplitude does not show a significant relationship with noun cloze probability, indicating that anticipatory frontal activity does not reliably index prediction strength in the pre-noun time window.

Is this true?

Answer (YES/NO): NO